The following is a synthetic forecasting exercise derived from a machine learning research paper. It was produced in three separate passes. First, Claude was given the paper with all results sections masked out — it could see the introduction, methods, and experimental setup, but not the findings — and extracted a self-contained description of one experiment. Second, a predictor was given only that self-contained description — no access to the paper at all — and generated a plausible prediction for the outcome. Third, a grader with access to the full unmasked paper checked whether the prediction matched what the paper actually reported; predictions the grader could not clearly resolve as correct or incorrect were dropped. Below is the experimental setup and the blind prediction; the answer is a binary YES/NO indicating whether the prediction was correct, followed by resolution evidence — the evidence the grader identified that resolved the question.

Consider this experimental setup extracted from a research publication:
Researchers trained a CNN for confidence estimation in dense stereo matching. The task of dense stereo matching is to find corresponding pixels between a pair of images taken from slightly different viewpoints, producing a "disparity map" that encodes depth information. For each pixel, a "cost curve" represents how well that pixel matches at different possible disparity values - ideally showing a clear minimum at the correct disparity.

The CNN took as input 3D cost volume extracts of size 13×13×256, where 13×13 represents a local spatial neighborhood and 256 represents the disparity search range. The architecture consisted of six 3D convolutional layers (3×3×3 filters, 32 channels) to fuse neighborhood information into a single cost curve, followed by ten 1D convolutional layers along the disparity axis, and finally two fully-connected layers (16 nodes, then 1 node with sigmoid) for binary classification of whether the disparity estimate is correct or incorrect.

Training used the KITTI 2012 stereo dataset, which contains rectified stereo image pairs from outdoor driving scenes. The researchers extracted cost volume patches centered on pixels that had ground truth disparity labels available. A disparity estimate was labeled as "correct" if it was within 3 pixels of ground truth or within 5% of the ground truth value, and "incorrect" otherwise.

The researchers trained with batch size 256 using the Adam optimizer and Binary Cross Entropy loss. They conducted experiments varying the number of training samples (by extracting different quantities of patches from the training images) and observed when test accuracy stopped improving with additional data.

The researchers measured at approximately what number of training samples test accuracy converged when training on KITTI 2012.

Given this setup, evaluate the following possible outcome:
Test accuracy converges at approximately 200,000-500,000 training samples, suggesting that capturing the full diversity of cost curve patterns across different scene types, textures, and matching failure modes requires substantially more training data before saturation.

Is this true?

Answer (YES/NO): NO